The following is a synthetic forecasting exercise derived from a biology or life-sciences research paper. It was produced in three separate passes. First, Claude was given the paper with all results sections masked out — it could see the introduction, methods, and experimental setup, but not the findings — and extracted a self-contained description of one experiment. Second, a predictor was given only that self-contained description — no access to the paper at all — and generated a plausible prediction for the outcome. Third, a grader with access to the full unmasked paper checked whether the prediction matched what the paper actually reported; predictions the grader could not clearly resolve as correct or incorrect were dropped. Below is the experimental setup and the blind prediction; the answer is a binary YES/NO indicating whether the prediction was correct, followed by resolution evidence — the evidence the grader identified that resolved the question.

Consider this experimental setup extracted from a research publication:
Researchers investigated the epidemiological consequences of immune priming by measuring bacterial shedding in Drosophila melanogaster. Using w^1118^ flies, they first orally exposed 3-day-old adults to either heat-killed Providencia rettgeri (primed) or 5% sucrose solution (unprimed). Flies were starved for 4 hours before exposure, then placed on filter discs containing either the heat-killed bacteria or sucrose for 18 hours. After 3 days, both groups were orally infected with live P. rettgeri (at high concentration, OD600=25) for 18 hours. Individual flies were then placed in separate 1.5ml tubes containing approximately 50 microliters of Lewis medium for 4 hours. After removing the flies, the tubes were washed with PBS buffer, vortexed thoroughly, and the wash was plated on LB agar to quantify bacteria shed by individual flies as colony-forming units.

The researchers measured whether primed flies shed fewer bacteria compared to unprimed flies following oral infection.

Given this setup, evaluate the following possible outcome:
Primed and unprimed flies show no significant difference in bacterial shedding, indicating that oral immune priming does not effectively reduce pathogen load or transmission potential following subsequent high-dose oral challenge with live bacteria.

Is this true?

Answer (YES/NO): NO